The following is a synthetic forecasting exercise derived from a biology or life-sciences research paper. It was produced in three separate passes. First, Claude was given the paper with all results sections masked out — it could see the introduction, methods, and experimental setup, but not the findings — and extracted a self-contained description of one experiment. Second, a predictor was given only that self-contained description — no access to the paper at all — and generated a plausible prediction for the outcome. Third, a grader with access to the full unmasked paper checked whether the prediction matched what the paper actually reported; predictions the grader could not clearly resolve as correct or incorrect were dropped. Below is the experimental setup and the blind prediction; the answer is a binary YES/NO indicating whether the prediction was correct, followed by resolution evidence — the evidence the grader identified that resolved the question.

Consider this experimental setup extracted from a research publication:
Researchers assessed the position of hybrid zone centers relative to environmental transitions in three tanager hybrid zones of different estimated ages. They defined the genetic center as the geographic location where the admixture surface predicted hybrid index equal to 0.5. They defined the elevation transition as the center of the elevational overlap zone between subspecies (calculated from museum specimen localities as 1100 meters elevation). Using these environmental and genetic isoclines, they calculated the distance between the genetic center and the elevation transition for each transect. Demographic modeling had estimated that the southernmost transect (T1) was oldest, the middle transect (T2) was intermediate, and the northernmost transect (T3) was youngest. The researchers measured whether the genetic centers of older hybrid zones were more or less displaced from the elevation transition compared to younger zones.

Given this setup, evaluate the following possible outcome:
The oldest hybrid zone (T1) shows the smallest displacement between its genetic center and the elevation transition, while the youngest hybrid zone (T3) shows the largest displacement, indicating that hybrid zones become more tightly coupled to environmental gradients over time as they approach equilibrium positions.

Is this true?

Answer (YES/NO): NO